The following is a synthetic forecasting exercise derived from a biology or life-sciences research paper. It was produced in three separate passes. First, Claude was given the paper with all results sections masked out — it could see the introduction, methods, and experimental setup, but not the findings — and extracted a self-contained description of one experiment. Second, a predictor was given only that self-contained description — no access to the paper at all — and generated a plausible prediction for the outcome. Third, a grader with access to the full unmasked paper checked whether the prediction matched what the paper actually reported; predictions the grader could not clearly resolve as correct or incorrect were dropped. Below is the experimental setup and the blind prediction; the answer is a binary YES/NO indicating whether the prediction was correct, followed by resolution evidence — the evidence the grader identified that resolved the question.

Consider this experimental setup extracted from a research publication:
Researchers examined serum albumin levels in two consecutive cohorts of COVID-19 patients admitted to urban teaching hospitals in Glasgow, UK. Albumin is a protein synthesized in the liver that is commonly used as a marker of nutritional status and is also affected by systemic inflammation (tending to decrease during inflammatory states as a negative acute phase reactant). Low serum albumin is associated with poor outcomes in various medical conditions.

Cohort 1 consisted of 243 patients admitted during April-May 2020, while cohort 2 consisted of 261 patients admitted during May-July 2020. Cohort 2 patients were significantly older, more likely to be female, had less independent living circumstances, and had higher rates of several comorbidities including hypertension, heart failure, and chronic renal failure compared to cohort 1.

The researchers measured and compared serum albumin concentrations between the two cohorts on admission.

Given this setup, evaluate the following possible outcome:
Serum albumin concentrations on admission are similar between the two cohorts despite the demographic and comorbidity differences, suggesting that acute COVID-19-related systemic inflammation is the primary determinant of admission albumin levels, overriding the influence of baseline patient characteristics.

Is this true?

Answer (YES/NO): NO